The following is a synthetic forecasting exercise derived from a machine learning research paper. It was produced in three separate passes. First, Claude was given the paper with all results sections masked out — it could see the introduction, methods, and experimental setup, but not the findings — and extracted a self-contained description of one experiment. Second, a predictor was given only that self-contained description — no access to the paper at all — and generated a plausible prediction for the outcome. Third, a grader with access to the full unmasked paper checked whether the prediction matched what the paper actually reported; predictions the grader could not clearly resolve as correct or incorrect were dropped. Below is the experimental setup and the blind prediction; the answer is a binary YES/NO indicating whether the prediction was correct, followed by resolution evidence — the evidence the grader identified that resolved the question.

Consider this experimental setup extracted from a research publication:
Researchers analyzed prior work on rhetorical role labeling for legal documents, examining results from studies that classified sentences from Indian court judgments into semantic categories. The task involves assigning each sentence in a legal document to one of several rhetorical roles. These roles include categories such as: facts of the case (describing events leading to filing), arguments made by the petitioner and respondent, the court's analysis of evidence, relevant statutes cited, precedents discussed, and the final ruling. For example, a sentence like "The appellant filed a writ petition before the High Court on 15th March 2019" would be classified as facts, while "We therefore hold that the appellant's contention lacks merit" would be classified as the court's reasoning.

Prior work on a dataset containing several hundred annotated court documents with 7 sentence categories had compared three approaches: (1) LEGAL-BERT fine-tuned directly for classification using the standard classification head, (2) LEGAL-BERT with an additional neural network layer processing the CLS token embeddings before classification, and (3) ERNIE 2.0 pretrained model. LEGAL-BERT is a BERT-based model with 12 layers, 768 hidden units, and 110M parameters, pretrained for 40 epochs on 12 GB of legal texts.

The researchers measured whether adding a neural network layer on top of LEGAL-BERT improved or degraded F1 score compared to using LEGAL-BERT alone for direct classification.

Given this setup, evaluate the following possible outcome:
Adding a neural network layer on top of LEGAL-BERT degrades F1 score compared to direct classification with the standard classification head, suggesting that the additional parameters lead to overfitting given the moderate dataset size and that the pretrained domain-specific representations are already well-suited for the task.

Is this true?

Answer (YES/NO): YES